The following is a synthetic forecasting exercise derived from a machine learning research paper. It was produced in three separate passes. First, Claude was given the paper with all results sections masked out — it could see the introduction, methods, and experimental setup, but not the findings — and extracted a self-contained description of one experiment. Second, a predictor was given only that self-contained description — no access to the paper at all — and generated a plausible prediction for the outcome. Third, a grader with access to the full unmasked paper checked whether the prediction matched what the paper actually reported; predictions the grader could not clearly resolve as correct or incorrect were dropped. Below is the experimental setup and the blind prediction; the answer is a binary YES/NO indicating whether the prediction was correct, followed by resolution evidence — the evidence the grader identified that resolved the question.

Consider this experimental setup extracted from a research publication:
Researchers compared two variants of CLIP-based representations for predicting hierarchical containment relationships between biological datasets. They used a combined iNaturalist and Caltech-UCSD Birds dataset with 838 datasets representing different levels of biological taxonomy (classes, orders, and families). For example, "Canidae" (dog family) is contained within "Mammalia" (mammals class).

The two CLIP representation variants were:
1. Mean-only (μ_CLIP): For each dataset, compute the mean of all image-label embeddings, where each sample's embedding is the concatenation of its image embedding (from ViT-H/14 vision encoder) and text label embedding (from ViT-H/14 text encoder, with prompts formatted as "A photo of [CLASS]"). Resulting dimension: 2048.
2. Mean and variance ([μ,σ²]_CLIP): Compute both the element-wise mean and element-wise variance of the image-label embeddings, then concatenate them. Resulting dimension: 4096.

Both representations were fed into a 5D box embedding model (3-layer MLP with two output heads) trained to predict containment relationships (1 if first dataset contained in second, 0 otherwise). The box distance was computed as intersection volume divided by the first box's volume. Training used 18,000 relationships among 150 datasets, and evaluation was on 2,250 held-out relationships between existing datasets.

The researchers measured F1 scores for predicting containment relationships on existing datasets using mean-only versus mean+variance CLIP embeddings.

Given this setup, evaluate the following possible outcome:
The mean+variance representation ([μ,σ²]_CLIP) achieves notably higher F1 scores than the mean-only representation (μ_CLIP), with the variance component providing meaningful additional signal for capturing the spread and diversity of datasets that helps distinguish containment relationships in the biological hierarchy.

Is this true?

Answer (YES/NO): NO